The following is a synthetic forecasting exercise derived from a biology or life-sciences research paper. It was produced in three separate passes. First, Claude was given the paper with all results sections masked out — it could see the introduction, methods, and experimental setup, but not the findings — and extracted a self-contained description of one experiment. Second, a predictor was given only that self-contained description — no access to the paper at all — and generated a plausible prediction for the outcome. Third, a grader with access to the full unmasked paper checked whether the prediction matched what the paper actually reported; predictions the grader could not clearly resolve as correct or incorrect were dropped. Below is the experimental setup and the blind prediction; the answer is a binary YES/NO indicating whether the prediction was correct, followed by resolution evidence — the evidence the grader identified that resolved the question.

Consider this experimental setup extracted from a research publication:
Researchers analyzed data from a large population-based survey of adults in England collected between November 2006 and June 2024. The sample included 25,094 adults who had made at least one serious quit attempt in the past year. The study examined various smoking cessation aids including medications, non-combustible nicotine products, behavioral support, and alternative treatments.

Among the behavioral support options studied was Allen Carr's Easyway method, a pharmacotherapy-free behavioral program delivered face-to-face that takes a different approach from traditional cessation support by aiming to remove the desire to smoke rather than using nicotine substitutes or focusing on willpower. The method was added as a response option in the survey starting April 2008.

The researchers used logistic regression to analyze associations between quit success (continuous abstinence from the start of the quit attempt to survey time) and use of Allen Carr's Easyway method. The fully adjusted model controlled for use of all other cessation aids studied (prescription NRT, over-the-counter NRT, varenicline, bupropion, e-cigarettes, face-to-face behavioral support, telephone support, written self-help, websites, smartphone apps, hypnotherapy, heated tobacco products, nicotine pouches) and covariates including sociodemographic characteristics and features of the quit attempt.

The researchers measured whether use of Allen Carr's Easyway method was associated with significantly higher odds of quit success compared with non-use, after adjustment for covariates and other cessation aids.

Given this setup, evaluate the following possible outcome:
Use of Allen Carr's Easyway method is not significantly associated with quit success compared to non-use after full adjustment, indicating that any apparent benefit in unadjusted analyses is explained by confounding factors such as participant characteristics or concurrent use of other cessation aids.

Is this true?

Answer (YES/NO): NO